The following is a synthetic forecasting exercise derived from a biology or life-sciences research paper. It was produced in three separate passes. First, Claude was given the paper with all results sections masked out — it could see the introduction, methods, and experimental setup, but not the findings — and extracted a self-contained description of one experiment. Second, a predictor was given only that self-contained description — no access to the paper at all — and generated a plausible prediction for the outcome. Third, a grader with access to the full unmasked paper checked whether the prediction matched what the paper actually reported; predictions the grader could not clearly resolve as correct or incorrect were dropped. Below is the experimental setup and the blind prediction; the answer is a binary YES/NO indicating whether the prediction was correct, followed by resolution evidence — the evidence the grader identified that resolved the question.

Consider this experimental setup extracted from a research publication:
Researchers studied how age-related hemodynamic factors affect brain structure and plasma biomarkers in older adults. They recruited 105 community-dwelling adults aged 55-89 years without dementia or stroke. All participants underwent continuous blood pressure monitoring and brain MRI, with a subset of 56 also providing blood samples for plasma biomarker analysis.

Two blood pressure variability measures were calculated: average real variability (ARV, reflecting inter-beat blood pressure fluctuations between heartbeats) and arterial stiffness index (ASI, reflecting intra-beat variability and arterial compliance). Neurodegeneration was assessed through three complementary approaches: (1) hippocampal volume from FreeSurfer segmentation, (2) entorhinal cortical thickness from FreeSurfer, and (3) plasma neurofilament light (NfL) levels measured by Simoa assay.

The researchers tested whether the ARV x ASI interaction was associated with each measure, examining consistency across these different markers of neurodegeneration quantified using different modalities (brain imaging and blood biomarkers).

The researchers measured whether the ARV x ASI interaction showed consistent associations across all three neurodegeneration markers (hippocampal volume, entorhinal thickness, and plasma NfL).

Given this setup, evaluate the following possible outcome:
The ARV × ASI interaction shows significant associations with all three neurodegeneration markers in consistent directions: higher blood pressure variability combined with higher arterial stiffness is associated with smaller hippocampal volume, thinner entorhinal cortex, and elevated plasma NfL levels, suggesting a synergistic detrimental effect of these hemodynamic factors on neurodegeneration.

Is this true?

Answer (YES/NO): NO